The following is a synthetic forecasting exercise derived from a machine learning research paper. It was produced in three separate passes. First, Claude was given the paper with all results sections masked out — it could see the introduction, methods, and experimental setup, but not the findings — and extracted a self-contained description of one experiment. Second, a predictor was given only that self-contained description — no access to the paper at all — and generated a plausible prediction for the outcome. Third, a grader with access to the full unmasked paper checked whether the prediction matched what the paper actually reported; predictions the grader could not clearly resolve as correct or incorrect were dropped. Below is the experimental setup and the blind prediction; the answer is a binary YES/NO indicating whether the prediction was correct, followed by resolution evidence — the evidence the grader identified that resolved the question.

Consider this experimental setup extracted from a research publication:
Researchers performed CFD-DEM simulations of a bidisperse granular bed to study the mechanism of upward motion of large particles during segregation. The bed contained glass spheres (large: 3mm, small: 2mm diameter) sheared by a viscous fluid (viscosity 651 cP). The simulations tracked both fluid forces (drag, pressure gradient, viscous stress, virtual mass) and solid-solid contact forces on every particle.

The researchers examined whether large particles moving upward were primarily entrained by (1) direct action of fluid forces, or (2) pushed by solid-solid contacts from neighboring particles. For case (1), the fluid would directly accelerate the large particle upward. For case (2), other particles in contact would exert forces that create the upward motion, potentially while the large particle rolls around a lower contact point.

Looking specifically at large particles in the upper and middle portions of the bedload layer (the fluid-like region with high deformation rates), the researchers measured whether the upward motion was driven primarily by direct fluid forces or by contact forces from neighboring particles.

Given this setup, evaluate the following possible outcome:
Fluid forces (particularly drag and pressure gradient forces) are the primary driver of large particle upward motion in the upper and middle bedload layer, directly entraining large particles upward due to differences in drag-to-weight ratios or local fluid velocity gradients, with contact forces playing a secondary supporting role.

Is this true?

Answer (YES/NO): NO